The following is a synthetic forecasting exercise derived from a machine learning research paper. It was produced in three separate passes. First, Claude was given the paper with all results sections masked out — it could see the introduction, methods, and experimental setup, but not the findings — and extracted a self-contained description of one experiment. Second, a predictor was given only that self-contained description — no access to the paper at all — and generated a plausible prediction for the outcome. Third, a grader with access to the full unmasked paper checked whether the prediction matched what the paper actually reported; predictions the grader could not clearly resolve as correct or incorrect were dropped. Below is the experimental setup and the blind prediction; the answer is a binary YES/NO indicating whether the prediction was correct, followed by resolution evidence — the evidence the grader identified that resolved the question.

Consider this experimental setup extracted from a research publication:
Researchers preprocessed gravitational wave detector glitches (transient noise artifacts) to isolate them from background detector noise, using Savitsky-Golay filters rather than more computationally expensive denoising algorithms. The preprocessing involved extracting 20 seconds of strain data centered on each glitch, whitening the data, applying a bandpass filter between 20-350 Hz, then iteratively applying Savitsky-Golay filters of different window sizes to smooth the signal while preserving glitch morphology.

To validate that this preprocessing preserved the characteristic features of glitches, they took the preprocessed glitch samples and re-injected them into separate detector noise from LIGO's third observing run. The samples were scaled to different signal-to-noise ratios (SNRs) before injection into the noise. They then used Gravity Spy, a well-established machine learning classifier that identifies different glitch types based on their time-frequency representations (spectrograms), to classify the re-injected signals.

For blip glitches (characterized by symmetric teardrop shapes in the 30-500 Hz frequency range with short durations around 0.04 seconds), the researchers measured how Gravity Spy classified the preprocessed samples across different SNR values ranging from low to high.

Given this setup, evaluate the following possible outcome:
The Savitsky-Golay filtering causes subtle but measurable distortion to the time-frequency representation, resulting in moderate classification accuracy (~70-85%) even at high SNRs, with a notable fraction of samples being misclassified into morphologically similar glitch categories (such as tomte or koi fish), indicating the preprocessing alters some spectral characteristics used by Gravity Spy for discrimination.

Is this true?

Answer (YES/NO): NO